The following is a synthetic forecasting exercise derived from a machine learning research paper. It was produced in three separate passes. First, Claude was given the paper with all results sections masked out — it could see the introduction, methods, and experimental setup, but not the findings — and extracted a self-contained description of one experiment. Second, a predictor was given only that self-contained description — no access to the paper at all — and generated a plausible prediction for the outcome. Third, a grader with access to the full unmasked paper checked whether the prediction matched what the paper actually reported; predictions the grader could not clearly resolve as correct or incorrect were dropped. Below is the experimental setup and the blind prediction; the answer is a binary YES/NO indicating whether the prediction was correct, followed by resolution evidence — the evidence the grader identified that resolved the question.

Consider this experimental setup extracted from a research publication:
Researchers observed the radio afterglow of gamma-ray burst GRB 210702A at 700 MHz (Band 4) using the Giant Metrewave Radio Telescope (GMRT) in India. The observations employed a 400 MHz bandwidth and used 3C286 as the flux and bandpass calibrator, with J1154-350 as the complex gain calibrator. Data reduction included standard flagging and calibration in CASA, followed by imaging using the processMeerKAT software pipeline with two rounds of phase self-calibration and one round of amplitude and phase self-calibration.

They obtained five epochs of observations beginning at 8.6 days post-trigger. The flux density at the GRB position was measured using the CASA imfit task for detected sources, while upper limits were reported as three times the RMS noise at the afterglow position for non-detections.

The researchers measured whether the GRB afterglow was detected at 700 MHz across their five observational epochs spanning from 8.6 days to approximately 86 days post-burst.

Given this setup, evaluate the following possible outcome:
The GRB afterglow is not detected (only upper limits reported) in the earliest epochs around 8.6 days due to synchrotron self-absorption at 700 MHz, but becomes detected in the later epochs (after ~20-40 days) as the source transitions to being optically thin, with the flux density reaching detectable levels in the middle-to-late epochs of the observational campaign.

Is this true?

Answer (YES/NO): NO